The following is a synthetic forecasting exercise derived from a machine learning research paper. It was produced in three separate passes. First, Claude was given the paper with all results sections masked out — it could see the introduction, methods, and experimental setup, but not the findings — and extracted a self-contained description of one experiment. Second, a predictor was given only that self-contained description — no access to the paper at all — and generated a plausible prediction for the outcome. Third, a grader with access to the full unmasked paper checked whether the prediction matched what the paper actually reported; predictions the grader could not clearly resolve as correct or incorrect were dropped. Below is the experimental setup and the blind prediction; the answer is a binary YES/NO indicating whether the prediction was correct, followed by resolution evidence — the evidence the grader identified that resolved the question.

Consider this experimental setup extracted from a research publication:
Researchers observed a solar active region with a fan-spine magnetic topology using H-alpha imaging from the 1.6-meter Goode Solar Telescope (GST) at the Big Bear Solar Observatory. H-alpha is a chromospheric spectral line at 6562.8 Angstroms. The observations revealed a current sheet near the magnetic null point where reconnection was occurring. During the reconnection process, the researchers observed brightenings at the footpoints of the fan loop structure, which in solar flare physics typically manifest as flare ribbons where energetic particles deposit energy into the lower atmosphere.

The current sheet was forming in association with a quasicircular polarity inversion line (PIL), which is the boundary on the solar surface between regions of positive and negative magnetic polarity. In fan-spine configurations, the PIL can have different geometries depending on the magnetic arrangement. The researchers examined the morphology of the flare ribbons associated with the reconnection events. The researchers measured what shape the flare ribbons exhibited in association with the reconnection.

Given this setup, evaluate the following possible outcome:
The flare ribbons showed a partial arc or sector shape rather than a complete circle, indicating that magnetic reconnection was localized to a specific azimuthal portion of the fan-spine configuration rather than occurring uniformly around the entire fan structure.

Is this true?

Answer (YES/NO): NO